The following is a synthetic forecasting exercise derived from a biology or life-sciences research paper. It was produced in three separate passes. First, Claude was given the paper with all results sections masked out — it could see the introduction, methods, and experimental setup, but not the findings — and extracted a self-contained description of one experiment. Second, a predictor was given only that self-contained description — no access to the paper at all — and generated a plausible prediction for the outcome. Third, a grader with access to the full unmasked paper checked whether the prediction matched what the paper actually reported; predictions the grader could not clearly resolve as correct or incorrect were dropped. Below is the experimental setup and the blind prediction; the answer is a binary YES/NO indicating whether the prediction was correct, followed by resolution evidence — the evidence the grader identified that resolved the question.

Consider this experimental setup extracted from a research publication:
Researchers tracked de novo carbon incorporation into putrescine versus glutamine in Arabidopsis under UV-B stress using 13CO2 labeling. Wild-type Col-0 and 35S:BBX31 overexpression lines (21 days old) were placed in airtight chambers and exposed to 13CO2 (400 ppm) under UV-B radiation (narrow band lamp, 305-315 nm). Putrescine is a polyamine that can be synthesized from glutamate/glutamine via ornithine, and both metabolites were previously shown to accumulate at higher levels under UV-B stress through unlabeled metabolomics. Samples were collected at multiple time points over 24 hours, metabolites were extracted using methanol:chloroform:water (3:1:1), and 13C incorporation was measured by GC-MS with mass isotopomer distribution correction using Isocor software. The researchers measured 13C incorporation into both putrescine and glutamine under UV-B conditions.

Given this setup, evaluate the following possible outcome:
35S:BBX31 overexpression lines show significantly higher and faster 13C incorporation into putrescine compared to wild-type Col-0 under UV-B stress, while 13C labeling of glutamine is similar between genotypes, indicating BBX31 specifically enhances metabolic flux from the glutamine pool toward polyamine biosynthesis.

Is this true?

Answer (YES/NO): NO